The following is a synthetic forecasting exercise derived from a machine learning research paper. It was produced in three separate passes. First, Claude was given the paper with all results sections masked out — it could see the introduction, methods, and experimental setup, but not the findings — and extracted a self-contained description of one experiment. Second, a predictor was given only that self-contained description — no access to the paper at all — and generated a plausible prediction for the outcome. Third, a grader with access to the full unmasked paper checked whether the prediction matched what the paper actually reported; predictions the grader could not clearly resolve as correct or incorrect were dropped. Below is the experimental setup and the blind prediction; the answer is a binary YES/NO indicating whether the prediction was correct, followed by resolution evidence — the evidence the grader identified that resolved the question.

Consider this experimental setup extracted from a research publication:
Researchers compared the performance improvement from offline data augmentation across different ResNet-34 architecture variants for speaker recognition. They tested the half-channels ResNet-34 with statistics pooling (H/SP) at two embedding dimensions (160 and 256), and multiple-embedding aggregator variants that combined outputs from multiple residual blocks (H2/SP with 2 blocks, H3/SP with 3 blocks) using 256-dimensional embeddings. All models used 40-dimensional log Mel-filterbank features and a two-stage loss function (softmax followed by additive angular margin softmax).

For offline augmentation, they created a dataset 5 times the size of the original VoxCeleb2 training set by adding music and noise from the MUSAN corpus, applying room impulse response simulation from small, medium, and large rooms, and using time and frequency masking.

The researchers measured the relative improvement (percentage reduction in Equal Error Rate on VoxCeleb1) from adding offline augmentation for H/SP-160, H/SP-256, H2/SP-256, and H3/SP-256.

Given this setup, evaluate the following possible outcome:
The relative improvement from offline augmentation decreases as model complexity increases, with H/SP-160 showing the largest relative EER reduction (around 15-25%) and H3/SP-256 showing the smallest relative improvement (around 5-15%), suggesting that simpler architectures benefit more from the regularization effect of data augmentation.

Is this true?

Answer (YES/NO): NO